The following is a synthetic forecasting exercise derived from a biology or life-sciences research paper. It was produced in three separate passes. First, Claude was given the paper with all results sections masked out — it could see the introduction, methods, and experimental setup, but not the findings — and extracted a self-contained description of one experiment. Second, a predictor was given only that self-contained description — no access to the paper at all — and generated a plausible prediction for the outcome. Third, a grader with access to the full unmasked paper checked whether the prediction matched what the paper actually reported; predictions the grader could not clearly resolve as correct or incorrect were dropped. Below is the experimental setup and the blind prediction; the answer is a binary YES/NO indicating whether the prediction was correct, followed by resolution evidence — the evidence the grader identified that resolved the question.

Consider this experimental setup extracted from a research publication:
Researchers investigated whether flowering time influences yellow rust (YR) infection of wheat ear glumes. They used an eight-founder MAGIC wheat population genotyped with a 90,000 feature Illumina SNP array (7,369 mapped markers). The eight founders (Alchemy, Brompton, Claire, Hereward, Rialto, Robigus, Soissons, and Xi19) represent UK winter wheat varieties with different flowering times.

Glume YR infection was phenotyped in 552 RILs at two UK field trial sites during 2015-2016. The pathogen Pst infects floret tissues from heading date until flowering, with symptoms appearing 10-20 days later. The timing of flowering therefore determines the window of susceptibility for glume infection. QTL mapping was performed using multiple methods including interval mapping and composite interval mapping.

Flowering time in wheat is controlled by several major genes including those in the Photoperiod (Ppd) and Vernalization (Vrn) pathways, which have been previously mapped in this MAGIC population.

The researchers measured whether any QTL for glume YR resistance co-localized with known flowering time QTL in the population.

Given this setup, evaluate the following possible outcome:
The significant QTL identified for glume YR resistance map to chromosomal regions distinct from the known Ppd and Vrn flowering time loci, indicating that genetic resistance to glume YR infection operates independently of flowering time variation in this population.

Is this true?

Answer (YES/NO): NO